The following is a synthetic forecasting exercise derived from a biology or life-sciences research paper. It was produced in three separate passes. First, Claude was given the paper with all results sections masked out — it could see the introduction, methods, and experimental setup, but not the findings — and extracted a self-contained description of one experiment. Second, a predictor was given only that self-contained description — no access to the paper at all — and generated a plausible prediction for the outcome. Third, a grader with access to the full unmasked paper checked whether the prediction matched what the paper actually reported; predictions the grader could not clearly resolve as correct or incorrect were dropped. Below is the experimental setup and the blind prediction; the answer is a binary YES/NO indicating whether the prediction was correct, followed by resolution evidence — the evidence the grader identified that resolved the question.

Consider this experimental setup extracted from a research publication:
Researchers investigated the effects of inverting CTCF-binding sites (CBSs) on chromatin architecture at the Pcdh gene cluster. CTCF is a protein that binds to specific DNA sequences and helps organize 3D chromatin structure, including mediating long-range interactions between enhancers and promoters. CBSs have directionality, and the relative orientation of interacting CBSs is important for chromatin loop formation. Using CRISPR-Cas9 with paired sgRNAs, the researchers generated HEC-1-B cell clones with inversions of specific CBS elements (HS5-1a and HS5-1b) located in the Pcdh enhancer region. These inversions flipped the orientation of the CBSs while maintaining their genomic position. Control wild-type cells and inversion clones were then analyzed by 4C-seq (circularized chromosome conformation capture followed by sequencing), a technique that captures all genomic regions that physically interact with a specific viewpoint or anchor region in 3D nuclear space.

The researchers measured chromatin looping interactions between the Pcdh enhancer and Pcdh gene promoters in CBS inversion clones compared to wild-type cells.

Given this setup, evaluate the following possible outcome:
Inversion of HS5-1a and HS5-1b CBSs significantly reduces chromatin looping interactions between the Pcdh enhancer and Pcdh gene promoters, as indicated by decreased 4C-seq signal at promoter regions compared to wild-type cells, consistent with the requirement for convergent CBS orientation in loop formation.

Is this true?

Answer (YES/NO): NO